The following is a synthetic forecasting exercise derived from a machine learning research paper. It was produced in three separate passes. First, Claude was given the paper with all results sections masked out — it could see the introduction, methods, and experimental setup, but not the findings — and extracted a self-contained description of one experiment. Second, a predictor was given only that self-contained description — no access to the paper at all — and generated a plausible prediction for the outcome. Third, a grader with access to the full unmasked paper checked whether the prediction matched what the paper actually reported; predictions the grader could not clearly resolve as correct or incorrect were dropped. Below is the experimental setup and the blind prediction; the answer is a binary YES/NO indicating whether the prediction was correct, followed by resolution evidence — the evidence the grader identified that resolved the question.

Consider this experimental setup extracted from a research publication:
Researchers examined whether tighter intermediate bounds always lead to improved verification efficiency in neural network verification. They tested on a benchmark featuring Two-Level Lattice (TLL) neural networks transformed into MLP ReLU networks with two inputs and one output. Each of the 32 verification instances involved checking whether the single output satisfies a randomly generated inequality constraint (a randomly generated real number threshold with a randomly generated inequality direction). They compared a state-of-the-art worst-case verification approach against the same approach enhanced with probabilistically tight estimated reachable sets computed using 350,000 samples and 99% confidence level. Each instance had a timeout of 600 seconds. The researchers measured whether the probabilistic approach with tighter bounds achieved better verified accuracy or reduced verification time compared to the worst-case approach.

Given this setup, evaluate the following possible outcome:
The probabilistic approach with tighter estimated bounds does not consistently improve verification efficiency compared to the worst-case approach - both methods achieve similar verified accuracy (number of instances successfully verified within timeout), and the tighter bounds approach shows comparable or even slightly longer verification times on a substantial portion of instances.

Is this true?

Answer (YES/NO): YES